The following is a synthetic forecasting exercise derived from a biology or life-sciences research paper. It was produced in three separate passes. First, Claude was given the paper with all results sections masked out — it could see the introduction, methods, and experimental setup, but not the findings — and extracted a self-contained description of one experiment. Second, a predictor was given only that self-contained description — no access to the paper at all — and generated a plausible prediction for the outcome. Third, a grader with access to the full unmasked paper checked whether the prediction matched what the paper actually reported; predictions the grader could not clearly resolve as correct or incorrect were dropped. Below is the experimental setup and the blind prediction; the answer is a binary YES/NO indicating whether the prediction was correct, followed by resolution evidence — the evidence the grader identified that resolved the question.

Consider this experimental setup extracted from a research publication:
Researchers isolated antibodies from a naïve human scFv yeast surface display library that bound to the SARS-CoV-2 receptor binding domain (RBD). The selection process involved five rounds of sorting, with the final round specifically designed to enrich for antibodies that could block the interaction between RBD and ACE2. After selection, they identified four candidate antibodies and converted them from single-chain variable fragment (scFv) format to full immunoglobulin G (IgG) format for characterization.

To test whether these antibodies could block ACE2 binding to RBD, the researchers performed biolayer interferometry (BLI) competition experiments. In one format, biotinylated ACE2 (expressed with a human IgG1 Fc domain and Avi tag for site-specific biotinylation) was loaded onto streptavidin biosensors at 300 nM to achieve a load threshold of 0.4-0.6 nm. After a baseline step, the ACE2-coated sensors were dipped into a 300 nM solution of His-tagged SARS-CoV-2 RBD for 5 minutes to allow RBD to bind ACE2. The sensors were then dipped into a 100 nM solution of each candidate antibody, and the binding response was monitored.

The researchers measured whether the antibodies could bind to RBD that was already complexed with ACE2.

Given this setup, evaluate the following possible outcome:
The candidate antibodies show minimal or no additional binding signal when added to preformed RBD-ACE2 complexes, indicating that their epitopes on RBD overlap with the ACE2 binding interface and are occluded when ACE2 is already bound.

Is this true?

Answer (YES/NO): NO